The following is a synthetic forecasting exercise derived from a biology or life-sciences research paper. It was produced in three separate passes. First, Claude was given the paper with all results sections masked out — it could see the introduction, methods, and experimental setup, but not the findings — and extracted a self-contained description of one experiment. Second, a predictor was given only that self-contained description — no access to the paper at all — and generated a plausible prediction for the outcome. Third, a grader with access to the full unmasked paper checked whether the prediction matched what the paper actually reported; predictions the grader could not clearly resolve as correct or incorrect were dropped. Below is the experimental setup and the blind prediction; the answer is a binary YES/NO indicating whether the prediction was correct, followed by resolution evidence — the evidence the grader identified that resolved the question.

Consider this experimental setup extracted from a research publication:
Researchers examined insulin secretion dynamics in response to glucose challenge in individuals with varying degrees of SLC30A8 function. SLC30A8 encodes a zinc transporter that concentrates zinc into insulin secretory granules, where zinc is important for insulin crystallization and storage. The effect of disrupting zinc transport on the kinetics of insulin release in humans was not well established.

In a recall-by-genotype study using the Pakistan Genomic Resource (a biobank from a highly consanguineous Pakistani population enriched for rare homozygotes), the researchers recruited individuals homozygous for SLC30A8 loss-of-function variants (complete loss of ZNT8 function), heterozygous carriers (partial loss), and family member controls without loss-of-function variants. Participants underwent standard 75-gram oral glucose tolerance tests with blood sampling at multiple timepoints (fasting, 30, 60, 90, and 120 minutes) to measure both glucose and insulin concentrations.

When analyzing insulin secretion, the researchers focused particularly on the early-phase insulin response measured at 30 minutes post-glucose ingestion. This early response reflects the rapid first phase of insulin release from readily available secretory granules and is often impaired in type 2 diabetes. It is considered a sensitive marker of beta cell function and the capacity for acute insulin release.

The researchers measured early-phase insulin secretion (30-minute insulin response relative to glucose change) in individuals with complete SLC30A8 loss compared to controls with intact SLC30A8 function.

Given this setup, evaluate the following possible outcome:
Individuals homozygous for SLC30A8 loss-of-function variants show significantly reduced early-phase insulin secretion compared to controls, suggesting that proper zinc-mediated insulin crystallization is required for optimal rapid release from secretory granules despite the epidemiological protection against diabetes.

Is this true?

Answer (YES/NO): NO